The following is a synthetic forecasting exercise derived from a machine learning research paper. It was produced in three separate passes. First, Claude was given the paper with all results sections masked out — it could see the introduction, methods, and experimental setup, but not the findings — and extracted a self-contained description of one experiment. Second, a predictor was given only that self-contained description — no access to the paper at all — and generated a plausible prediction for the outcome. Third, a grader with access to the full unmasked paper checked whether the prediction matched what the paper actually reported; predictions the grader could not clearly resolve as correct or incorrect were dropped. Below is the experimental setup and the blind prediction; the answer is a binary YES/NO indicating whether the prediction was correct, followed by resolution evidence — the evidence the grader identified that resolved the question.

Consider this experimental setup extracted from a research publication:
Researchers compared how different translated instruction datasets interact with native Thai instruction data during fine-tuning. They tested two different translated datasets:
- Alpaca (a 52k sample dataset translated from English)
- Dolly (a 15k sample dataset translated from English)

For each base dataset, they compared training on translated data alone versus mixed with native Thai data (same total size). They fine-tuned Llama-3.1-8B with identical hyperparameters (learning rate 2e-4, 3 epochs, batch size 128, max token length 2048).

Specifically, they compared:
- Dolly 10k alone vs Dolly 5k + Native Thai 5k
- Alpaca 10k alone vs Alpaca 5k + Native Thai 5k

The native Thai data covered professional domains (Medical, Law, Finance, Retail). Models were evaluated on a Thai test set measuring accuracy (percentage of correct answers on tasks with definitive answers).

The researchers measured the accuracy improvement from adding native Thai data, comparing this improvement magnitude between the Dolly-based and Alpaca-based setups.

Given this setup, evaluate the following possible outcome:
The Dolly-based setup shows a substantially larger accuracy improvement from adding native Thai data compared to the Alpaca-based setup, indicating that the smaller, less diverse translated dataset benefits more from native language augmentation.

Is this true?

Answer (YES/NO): YES